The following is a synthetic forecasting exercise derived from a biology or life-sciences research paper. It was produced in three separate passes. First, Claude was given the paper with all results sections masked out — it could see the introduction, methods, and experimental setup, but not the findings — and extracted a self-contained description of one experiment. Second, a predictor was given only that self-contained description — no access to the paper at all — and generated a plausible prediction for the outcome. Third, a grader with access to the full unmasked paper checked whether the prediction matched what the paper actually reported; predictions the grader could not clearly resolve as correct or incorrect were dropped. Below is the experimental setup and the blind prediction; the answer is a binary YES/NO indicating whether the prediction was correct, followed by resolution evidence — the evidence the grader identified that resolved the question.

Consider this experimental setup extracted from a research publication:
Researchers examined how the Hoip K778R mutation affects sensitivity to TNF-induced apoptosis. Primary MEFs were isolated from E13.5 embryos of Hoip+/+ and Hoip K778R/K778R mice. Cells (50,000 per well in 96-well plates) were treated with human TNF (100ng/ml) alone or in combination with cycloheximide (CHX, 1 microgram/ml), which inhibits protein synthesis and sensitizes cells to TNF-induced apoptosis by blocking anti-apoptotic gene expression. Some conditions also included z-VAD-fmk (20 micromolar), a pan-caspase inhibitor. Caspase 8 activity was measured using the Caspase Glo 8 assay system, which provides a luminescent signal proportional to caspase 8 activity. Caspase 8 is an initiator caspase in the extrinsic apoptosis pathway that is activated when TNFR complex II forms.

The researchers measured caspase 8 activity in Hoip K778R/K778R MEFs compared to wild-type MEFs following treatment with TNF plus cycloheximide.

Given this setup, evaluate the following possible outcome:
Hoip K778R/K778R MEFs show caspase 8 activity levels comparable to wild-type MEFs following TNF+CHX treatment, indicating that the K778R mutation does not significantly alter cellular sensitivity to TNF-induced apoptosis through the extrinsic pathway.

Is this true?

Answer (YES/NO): NO